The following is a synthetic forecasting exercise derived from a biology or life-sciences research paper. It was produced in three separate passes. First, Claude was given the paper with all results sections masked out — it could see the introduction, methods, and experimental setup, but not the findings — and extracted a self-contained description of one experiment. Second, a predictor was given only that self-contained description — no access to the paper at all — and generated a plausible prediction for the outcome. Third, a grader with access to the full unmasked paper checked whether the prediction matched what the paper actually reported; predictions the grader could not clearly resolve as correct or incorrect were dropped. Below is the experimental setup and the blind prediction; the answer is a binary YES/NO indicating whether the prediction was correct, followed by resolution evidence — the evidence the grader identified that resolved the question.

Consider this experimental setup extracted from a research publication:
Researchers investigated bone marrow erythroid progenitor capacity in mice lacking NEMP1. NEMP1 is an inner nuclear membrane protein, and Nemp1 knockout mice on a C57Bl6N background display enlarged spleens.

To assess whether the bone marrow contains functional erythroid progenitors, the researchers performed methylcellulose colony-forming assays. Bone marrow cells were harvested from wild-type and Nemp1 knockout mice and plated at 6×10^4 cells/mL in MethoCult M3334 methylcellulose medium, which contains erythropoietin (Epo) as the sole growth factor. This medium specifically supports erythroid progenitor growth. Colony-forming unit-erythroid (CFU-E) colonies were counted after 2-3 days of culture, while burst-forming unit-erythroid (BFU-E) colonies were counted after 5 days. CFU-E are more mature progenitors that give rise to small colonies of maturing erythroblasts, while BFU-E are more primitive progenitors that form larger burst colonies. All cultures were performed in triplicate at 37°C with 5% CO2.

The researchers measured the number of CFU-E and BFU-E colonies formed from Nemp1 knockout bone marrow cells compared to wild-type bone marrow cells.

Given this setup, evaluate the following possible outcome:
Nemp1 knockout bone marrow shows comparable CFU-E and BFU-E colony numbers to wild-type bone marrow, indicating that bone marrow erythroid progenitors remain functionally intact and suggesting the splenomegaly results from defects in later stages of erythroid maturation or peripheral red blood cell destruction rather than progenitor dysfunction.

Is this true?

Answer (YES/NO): NO